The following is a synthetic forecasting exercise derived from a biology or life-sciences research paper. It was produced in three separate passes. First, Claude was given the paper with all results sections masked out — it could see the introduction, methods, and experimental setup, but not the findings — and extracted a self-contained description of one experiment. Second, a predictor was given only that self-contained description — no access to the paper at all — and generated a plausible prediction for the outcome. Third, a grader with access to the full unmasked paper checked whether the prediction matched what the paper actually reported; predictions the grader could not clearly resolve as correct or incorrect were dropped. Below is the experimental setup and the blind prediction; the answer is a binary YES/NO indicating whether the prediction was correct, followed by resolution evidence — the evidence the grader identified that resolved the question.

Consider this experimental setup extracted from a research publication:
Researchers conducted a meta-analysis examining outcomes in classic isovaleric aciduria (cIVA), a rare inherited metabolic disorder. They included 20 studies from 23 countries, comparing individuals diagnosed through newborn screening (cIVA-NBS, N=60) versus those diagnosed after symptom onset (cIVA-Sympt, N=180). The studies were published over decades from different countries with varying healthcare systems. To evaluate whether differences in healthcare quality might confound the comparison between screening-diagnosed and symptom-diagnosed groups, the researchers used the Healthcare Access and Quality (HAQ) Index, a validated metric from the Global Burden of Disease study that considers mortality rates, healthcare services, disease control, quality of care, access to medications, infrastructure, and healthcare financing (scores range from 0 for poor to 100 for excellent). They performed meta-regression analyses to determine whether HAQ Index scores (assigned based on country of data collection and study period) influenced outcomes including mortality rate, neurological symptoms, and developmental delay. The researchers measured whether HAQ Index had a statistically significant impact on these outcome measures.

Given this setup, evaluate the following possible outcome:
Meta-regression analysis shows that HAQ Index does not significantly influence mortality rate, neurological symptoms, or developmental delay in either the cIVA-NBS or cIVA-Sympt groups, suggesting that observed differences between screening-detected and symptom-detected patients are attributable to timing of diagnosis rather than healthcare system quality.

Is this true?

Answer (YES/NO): YES